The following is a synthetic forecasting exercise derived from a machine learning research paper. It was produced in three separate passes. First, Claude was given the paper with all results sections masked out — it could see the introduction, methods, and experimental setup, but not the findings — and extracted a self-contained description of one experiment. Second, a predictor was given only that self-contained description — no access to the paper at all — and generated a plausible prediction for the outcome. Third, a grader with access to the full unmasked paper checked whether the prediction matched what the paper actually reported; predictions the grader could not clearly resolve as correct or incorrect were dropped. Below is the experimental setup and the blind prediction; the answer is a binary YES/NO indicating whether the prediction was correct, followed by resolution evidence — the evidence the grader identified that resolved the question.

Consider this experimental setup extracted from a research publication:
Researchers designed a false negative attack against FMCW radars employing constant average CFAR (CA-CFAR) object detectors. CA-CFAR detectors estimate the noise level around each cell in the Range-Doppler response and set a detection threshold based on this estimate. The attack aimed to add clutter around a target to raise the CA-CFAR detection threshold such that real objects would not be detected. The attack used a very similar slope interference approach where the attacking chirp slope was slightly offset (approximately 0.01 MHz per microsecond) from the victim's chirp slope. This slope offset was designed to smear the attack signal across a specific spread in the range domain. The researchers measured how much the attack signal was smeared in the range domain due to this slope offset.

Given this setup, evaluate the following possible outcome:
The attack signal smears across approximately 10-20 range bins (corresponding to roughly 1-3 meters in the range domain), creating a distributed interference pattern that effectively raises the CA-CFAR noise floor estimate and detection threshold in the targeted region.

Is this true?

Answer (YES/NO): YES